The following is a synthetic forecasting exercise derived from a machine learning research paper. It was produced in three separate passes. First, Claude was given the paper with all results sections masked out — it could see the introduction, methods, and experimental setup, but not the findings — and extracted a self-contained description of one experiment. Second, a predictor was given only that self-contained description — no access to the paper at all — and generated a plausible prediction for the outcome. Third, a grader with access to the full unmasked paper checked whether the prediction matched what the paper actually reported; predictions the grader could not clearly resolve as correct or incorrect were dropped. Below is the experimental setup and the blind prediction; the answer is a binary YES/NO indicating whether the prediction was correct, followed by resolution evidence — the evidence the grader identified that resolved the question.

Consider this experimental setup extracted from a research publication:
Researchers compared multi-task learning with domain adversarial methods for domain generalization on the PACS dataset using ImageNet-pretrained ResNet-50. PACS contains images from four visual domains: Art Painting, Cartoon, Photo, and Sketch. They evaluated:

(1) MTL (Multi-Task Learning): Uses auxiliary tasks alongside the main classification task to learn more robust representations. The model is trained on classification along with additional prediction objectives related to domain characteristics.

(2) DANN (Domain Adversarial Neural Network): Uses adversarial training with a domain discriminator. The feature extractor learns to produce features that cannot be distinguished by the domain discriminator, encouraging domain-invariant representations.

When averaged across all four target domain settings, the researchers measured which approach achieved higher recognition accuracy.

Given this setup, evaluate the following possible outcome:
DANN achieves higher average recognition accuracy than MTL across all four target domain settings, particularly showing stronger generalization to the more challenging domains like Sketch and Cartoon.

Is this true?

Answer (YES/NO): NO